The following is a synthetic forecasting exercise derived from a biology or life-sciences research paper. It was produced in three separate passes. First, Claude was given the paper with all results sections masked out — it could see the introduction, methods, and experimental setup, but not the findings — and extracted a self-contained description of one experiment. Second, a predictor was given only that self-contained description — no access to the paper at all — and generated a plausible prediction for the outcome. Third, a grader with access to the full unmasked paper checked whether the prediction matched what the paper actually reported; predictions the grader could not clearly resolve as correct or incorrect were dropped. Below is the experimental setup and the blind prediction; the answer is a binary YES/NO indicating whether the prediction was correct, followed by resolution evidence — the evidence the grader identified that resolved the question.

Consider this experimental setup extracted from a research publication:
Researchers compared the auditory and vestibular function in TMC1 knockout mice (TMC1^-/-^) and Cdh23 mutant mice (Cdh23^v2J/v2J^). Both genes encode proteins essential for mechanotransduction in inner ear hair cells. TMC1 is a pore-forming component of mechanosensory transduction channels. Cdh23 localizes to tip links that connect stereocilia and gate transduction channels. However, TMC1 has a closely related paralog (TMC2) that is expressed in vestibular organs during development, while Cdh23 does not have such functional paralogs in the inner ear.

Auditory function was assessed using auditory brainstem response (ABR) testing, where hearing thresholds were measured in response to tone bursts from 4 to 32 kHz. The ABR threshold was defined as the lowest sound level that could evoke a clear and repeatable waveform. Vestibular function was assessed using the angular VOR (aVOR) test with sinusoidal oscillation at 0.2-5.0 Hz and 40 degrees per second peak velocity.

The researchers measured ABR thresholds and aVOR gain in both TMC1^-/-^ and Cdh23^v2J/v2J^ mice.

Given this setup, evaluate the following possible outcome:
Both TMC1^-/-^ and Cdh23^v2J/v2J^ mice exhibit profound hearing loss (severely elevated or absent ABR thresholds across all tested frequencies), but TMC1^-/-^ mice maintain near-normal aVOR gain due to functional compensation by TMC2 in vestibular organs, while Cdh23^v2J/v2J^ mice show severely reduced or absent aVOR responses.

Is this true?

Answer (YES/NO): YES